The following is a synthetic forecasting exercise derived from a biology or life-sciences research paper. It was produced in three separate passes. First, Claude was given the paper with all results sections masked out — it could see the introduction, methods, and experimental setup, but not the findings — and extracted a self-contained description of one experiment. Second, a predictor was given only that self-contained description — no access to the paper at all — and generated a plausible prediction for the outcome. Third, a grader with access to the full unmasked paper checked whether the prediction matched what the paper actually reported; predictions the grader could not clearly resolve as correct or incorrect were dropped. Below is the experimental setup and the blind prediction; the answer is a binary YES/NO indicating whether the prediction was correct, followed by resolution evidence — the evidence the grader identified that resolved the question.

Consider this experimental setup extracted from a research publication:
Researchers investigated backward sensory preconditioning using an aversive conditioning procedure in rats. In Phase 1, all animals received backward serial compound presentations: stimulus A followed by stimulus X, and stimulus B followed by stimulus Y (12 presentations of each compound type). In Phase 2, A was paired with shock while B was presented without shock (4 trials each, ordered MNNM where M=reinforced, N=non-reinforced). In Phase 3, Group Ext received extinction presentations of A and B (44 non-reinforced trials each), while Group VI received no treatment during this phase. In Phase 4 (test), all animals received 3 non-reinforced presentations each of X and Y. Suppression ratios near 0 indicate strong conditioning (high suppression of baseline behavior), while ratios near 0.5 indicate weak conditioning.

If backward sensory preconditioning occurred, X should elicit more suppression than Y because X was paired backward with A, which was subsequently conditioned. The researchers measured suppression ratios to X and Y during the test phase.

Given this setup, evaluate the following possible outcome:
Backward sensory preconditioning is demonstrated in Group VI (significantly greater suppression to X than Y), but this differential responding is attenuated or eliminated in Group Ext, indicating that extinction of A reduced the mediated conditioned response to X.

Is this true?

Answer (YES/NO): YES